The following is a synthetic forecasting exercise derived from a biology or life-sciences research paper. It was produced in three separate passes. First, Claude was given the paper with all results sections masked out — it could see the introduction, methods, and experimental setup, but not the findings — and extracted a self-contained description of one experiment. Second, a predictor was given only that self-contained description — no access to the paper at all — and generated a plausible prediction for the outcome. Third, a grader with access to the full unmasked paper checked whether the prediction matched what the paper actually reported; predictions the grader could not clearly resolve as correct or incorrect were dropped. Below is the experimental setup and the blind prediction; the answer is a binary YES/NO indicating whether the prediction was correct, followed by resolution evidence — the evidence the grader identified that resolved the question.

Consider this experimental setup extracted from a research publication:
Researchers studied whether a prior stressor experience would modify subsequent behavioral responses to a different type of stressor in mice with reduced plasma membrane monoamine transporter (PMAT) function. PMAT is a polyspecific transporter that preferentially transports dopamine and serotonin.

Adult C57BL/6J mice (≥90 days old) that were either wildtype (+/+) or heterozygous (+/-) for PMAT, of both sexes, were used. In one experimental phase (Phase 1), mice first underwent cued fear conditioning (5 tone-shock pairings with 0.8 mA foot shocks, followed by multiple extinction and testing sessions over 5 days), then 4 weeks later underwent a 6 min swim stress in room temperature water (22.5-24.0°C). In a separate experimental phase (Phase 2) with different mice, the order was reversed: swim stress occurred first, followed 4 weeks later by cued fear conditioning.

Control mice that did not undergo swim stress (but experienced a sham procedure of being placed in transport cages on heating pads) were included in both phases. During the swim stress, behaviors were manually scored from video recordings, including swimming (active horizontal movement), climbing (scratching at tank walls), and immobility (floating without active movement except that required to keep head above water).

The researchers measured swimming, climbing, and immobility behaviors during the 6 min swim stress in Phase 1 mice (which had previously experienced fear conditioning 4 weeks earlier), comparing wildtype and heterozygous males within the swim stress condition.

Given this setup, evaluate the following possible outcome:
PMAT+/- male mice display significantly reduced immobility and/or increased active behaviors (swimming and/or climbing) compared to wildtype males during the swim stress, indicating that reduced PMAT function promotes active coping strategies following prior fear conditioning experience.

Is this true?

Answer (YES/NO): NO